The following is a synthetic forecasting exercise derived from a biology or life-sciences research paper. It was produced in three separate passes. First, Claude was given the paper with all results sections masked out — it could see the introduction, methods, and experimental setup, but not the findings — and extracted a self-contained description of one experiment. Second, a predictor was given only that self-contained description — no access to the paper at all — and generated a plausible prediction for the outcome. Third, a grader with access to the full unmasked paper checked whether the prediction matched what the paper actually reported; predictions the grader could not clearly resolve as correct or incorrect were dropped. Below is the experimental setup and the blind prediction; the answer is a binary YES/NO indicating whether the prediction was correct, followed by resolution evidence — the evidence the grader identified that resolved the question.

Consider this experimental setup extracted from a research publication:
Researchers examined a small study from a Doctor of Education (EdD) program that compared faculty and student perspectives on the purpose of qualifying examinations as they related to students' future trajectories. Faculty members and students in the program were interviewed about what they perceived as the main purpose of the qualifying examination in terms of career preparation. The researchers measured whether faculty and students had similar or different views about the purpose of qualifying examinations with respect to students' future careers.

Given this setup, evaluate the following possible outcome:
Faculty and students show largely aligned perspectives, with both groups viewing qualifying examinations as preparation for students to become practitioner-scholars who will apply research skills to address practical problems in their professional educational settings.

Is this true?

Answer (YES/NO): NO